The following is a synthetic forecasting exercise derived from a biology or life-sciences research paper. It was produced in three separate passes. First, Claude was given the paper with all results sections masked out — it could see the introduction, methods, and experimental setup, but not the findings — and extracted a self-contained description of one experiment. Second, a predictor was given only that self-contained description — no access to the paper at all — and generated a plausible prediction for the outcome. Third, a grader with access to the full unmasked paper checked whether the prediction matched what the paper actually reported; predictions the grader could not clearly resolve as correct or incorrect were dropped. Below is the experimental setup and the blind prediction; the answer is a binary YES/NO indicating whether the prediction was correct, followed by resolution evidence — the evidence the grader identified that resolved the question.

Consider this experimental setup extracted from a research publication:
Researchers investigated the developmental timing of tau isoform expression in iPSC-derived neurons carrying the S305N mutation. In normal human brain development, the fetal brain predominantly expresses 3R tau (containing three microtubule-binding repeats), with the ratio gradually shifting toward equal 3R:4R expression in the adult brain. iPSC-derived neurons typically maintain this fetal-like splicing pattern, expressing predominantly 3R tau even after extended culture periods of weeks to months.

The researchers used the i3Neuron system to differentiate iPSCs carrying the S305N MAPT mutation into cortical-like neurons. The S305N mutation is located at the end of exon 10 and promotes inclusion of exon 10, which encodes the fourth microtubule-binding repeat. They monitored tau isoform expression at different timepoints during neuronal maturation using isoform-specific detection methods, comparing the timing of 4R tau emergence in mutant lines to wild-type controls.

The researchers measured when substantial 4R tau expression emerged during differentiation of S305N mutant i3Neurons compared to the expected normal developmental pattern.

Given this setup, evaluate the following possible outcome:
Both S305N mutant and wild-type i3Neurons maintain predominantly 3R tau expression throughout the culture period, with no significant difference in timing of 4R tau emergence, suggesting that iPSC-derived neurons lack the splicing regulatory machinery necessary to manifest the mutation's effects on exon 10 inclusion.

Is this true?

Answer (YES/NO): NO